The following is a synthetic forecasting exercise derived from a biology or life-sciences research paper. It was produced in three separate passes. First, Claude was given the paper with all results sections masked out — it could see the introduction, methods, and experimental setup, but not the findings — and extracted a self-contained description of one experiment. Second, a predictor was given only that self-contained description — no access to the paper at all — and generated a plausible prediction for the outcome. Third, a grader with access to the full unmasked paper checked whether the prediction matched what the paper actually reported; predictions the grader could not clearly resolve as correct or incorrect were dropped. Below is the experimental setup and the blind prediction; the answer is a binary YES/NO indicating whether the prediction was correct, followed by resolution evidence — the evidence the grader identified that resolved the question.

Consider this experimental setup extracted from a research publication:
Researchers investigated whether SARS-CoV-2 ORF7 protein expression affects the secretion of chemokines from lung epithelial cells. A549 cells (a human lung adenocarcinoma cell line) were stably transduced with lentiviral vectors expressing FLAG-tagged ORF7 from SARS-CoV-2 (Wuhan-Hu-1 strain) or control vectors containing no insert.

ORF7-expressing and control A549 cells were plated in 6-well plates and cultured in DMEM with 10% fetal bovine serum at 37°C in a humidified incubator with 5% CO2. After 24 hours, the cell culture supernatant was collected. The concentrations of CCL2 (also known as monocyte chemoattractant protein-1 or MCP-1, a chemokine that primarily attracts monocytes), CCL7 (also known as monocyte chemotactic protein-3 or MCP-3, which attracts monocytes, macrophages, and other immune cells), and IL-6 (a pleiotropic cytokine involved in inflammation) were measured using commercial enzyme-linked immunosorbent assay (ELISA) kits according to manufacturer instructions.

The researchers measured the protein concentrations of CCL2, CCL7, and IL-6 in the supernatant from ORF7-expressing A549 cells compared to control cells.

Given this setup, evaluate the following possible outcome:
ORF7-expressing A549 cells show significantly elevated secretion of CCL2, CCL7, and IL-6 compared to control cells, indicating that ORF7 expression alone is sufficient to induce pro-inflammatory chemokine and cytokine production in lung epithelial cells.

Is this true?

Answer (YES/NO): NO